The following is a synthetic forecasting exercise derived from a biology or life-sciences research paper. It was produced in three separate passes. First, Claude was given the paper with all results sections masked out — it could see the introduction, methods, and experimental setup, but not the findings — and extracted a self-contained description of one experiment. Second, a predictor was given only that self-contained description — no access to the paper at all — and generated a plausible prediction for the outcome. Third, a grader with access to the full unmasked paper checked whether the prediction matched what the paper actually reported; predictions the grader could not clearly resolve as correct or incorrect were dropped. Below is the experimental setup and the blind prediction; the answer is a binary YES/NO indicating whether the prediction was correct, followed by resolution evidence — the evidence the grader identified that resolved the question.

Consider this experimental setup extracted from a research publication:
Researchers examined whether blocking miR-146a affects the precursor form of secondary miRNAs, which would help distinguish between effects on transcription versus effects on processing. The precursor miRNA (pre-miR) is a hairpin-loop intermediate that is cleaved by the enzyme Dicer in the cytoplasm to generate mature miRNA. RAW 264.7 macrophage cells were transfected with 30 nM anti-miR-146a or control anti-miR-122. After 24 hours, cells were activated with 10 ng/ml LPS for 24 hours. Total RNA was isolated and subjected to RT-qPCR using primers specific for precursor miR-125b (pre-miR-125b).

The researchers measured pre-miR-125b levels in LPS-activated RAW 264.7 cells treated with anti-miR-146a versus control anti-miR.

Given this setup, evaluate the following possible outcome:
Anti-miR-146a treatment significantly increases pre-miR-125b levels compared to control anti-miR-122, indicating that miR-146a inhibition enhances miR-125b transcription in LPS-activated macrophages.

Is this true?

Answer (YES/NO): NO